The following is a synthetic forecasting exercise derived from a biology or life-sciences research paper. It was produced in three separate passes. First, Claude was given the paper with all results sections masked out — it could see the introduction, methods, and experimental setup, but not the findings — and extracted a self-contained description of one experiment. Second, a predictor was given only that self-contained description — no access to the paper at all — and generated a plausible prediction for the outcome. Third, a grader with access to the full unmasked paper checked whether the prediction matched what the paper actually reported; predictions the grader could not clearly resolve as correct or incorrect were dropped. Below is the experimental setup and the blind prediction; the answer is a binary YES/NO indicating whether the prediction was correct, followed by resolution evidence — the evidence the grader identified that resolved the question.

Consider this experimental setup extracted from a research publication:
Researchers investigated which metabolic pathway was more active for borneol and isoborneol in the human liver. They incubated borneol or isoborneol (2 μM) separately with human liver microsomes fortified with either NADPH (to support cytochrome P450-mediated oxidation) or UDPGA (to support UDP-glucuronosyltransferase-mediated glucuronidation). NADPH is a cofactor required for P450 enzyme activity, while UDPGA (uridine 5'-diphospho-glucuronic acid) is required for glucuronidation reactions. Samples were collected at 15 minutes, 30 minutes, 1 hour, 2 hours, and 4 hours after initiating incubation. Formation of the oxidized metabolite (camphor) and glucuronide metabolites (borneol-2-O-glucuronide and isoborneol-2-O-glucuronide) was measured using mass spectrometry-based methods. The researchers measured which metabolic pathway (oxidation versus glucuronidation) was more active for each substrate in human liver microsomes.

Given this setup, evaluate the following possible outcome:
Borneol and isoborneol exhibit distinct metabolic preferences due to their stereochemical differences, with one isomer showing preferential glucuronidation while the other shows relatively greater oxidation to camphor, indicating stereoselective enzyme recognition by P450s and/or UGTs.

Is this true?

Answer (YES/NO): NO